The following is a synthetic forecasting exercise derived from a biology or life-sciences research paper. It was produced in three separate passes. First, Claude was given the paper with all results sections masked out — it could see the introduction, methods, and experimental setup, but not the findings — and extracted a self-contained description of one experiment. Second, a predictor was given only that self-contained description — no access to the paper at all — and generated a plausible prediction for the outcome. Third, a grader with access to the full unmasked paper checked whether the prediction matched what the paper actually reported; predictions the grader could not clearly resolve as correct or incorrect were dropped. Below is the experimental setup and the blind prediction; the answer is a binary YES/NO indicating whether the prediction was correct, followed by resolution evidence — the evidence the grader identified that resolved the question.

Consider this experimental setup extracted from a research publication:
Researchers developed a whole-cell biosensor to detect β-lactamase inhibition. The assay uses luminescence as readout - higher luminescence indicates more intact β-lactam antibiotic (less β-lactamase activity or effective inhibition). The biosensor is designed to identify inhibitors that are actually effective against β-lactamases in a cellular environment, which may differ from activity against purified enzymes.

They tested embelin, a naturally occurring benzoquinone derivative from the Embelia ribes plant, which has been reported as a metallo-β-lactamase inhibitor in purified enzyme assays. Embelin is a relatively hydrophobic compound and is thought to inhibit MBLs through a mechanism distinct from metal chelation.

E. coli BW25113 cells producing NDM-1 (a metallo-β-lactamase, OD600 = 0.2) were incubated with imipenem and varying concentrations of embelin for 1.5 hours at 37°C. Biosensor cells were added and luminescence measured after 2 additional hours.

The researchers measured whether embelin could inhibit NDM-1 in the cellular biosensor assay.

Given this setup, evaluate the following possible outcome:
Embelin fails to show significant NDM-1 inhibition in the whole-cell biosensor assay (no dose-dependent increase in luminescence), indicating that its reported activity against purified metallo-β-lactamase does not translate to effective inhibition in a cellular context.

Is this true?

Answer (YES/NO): NO